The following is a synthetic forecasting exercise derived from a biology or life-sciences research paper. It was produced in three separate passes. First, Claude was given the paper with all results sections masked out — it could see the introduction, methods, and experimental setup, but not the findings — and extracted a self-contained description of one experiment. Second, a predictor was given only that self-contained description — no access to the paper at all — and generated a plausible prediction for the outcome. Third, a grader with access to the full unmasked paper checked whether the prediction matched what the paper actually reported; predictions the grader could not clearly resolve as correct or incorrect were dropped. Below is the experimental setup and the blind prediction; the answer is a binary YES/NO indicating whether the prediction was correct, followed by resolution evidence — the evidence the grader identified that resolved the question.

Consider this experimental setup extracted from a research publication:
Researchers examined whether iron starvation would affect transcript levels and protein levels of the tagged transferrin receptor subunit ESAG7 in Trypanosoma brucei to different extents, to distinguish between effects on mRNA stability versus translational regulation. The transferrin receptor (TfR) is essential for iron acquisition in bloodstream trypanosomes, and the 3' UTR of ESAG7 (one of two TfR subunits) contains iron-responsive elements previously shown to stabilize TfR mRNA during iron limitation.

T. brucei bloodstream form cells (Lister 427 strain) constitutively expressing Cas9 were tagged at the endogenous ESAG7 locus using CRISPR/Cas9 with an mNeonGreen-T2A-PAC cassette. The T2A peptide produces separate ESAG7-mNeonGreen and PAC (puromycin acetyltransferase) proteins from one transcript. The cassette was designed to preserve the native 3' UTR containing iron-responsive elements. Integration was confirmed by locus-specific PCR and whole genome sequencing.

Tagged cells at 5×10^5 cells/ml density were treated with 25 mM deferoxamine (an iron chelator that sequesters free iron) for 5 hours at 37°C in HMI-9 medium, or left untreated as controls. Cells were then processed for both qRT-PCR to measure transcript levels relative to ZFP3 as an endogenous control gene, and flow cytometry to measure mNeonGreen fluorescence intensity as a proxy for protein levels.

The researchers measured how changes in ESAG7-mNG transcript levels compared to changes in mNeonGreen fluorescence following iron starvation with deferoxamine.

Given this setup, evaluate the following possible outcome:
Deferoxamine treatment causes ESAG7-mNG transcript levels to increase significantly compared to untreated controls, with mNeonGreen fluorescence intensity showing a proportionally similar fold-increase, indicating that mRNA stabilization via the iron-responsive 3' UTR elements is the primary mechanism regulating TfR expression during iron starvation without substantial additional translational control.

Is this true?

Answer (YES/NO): NO